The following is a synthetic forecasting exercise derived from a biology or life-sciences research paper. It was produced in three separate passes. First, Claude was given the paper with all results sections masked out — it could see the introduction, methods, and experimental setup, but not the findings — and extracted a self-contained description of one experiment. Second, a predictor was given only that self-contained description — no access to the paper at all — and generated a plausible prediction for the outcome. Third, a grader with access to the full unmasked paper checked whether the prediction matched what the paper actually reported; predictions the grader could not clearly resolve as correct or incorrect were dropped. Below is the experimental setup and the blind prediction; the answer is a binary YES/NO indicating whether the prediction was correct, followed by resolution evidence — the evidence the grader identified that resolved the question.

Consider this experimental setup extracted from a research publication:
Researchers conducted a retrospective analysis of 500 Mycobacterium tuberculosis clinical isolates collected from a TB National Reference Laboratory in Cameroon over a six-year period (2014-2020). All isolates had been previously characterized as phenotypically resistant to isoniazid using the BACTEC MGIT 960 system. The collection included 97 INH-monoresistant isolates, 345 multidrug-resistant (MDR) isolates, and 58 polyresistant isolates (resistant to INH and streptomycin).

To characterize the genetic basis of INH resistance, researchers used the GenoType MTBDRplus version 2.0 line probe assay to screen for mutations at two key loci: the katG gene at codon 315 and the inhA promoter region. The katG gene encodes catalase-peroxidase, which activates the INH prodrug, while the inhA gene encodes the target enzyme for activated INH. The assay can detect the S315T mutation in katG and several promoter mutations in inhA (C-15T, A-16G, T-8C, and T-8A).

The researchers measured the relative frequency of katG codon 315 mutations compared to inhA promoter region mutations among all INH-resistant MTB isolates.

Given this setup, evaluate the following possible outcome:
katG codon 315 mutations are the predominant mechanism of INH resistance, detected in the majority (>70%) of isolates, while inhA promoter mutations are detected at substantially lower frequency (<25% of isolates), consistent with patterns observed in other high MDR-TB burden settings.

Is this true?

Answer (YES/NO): NO